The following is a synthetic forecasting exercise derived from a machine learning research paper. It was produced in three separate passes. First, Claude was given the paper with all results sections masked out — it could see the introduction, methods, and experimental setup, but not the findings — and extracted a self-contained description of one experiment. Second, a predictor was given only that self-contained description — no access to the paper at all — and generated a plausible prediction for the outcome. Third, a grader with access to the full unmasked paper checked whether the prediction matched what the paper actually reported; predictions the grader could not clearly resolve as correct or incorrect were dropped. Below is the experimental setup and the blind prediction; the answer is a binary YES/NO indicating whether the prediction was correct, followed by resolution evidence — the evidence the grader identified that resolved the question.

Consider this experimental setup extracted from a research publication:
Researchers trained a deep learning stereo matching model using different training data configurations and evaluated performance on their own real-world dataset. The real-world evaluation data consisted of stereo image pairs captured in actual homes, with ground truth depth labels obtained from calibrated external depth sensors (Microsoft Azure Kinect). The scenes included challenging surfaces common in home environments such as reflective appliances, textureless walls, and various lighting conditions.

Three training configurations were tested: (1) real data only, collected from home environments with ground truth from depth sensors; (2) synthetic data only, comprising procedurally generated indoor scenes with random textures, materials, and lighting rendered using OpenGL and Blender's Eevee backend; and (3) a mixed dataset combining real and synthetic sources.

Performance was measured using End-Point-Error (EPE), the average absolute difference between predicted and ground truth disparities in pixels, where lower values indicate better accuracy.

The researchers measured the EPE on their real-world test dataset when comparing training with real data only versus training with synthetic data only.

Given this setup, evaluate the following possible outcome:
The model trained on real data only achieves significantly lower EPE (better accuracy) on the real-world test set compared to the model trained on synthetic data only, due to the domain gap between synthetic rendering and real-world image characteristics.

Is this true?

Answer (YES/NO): YES